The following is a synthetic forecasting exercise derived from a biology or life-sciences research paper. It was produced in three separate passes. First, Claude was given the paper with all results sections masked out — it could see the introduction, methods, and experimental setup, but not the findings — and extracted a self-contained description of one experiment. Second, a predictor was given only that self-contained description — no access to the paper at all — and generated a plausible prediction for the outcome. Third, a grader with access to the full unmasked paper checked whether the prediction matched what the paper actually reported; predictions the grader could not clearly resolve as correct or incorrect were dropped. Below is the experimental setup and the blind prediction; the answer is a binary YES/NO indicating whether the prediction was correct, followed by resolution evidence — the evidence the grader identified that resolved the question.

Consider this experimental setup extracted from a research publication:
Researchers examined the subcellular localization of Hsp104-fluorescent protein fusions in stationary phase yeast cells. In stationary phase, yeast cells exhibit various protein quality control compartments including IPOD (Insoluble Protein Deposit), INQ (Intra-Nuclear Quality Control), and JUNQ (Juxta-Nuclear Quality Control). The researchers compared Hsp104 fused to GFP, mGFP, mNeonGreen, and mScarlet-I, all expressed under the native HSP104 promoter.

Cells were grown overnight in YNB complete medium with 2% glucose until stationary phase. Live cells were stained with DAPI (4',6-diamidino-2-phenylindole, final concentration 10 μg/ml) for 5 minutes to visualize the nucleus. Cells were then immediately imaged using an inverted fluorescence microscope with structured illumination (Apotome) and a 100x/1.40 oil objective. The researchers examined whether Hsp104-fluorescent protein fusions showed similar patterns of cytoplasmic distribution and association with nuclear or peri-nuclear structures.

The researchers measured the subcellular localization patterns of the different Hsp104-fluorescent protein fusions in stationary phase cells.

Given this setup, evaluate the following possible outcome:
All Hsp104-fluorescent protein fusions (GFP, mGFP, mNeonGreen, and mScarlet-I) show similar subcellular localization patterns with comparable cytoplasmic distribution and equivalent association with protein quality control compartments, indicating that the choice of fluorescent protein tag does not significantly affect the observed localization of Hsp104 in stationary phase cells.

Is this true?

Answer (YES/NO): NO